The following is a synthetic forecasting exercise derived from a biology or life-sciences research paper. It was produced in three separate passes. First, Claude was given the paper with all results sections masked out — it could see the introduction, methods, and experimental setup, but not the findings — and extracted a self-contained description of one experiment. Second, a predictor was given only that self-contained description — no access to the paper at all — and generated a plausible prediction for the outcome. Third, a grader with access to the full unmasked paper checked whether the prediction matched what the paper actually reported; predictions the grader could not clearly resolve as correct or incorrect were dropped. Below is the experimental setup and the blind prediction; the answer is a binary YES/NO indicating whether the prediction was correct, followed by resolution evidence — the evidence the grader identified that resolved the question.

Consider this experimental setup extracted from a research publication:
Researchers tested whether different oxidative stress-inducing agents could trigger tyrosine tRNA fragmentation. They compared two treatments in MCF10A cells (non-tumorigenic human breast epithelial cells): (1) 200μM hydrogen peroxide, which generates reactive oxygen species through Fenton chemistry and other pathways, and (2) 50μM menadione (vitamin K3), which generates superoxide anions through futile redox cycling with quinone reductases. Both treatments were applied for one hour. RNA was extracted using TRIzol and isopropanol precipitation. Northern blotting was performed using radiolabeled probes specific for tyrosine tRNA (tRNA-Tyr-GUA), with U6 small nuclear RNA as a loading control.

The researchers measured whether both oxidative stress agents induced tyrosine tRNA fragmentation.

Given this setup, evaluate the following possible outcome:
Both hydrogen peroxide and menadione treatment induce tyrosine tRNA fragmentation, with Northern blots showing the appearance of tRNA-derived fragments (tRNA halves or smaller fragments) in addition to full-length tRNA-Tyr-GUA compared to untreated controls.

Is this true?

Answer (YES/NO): YES